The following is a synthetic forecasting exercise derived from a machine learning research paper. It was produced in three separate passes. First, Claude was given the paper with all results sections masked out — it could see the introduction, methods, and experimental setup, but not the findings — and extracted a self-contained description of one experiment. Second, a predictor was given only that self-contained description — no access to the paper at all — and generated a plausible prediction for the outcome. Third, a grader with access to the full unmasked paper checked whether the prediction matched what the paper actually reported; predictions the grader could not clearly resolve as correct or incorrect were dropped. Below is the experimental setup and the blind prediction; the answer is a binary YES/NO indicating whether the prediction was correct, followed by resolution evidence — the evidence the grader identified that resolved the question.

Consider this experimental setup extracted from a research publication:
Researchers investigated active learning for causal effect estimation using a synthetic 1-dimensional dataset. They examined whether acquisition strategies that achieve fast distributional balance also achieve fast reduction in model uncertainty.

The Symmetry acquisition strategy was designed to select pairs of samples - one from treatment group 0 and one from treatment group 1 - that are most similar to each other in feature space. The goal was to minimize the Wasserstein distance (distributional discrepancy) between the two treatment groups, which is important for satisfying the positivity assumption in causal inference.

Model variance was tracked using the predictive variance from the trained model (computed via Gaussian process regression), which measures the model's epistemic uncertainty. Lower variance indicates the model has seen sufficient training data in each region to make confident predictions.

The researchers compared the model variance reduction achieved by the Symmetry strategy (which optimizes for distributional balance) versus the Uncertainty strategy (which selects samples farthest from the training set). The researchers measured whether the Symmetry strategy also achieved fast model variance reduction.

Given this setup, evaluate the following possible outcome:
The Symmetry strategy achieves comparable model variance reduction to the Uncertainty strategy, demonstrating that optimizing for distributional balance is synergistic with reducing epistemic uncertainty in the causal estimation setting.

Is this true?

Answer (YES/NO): NO